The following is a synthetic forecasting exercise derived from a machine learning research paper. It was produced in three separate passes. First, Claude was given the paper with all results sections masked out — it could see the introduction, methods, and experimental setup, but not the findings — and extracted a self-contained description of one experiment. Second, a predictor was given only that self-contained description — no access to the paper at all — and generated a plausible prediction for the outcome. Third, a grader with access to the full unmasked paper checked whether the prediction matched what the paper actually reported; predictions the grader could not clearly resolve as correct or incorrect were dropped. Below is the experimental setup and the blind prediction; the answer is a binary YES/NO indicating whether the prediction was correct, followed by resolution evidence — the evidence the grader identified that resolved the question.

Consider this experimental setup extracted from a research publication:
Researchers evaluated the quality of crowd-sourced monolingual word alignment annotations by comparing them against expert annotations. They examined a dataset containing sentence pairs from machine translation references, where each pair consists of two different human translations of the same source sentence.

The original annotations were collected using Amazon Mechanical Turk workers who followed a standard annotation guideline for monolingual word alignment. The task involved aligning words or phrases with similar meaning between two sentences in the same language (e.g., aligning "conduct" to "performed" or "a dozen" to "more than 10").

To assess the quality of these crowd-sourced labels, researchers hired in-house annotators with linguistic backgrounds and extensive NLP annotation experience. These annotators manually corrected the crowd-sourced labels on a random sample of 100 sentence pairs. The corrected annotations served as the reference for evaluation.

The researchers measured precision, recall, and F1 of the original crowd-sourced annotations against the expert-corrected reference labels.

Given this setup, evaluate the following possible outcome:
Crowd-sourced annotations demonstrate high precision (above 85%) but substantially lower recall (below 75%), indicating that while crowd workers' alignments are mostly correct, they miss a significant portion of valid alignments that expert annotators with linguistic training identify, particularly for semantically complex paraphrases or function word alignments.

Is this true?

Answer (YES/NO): NO